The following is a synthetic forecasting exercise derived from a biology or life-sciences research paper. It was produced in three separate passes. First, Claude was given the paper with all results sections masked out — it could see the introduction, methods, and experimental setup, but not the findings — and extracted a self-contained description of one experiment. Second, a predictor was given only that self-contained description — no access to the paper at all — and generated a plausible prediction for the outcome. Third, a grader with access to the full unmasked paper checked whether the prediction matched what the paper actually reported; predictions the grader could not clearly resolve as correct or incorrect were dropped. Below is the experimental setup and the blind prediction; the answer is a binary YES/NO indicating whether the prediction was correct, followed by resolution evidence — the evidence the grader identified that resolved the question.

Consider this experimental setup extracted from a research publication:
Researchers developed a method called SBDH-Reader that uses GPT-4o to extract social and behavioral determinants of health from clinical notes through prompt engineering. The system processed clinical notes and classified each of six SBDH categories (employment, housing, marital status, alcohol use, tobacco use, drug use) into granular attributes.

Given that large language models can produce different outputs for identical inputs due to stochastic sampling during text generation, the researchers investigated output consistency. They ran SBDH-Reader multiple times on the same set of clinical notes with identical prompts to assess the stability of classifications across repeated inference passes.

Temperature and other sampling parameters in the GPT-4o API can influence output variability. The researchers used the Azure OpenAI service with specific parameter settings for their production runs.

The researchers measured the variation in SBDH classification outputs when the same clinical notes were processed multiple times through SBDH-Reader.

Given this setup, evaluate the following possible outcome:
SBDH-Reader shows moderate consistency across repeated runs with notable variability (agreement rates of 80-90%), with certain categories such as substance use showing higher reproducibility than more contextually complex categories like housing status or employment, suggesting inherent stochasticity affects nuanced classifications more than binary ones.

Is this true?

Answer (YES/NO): NO